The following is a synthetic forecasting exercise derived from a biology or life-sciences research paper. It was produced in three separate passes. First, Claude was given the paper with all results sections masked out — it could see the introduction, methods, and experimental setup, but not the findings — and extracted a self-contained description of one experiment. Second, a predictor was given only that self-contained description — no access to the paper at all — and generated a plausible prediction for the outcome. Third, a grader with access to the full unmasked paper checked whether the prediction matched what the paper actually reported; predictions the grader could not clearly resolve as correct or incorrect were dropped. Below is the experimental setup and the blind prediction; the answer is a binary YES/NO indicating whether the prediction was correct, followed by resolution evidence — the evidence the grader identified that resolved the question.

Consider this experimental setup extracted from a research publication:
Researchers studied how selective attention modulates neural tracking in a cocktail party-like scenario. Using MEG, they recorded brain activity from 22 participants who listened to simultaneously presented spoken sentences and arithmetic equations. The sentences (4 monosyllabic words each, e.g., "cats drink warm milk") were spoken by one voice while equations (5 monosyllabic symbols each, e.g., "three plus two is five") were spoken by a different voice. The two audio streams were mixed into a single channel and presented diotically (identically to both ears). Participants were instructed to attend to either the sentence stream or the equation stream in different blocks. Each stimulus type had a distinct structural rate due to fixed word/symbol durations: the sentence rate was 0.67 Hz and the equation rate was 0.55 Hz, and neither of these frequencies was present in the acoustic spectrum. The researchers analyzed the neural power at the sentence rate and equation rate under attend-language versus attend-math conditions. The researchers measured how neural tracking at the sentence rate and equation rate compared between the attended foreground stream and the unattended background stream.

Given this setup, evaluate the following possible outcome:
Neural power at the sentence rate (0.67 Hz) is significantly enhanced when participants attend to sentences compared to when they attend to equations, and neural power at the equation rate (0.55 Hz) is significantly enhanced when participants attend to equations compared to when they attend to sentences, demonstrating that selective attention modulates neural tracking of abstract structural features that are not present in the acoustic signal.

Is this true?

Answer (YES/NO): YES